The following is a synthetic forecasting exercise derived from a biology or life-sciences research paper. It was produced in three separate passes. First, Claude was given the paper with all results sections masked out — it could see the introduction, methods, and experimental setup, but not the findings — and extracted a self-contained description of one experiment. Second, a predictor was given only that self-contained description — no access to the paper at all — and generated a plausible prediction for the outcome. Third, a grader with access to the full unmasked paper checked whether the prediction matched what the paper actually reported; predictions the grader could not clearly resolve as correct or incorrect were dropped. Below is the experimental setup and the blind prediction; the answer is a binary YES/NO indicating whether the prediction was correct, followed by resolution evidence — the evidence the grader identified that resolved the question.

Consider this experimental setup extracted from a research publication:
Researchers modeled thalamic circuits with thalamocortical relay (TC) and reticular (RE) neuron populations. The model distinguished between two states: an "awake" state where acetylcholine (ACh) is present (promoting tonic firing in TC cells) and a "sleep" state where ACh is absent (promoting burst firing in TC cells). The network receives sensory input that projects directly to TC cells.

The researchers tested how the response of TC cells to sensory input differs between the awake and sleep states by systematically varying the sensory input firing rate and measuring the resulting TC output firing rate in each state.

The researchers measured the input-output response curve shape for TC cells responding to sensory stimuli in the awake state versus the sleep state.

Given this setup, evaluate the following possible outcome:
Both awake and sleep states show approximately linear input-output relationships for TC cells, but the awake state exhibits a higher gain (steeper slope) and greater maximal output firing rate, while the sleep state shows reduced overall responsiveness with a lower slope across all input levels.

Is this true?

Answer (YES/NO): NO